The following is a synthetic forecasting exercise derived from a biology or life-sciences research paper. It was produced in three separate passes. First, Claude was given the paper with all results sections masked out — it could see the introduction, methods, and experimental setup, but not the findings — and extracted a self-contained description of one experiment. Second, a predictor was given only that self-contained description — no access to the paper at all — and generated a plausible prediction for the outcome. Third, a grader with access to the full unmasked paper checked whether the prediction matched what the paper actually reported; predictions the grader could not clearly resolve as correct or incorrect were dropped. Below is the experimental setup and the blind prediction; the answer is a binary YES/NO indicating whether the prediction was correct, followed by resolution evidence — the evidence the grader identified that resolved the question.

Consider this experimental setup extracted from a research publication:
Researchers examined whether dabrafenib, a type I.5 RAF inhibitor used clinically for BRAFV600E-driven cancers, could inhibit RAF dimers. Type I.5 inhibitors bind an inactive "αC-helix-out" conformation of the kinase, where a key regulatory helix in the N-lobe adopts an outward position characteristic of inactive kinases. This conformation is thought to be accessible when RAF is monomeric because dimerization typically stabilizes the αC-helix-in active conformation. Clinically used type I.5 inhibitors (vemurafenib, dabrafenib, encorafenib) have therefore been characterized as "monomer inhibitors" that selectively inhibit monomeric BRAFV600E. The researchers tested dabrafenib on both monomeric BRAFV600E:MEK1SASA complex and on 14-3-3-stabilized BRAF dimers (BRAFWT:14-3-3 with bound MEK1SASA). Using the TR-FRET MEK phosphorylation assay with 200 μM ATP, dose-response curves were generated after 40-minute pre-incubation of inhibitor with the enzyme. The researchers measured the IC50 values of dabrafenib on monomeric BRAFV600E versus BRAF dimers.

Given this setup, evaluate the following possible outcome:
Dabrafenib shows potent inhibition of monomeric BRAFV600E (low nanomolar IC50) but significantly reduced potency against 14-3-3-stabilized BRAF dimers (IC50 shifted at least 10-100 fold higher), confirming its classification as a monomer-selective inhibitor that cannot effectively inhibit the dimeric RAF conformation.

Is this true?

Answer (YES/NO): NO